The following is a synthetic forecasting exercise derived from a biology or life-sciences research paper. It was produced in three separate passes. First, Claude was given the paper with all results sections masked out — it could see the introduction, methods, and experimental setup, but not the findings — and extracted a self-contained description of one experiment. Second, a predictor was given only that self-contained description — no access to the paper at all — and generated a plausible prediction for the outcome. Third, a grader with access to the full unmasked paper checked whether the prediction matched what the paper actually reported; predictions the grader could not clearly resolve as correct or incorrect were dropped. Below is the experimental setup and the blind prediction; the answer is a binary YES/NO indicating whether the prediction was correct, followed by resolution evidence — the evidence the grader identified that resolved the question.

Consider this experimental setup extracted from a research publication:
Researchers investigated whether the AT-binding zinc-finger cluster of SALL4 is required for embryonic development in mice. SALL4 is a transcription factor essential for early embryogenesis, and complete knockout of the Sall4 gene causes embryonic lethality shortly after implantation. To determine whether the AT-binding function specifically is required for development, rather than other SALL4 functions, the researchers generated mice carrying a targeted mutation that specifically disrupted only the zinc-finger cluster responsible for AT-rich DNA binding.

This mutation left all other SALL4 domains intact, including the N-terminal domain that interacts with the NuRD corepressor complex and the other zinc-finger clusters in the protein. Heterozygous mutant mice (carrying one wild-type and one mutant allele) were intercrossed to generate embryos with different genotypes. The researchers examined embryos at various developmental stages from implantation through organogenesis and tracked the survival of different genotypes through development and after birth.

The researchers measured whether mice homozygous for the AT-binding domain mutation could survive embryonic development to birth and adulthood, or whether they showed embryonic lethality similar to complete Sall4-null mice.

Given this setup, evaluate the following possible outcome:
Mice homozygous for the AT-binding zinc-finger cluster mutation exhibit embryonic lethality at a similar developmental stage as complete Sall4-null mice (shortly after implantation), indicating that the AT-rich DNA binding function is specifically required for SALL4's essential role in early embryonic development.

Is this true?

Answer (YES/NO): NO